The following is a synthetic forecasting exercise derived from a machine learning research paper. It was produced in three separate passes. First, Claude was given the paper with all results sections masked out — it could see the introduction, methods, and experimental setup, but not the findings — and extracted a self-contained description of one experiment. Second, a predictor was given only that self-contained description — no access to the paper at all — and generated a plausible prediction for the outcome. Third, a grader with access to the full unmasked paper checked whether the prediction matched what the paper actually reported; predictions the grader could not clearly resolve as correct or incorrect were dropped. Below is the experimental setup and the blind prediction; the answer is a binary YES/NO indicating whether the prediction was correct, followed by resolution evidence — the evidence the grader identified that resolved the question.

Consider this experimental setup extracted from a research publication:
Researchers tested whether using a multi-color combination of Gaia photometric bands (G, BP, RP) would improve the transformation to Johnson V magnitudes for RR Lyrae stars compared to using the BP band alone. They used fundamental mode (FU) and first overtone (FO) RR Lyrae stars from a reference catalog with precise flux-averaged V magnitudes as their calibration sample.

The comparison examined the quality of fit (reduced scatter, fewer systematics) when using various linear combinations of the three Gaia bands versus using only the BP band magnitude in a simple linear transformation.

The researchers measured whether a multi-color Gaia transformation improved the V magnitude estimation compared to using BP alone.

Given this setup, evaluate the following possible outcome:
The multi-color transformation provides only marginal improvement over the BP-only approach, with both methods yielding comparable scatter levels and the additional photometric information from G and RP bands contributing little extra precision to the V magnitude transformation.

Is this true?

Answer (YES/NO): YES